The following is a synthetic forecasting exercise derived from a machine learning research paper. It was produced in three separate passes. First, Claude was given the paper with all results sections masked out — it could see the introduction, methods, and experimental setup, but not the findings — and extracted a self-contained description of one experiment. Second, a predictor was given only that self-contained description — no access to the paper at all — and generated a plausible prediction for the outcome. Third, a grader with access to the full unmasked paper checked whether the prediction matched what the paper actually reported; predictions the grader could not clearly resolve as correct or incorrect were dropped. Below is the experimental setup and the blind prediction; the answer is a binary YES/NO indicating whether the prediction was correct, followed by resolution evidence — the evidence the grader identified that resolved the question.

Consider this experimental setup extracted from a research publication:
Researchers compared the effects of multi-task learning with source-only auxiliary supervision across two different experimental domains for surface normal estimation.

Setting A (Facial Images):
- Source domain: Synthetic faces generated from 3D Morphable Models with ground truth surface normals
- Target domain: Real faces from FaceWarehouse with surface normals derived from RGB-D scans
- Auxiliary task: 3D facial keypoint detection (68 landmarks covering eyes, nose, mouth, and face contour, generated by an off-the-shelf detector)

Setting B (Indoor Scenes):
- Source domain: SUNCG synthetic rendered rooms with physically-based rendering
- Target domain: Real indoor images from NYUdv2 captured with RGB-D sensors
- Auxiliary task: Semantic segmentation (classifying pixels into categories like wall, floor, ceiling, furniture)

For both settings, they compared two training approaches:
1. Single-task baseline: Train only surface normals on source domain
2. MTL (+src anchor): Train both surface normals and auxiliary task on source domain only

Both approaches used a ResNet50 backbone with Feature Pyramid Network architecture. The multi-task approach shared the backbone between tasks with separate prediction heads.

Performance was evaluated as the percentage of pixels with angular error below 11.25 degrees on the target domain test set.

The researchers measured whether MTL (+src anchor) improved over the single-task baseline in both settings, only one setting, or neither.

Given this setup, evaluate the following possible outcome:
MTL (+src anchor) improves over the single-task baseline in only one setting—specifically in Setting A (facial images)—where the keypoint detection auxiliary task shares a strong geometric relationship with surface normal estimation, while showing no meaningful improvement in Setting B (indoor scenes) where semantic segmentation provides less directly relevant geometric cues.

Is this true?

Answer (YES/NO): NO